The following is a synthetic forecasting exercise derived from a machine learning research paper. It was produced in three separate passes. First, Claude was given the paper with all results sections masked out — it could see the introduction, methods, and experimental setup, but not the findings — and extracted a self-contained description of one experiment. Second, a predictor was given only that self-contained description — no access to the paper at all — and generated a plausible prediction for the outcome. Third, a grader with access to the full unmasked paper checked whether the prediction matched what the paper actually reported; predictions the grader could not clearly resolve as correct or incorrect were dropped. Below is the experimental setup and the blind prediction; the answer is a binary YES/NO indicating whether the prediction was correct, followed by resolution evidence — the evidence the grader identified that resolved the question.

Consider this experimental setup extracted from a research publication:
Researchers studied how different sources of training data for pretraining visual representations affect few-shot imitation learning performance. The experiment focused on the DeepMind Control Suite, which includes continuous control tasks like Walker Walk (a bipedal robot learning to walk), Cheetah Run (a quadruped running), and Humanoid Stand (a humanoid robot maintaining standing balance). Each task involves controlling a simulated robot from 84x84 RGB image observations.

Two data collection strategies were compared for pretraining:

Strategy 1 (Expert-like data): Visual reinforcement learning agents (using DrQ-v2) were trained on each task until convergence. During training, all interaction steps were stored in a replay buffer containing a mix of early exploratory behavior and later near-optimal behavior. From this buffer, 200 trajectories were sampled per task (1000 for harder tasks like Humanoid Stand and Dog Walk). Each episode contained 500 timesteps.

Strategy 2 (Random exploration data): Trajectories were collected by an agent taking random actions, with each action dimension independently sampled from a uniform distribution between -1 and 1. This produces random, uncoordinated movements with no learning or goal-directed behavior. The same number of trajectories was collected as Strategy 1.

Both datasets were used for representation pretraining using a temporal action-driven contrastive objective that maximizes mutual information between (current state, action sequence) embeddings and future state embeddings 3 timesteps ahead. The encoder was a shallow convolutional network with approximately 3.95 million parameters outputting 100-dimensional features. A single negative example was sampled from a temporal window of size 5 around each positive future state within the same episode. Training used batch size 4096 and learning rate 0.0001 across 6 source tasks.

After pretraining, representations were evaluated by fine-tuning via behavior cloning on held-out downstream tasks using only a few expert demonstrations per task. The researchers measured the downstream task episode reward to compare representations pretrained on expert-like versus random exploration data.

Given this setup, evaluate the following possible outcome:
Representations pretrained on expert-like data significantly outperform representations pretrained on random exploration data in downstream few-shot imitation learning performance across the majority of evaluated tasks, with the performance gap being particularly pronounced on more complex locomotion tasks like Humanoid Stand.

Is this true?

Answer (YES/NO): NO